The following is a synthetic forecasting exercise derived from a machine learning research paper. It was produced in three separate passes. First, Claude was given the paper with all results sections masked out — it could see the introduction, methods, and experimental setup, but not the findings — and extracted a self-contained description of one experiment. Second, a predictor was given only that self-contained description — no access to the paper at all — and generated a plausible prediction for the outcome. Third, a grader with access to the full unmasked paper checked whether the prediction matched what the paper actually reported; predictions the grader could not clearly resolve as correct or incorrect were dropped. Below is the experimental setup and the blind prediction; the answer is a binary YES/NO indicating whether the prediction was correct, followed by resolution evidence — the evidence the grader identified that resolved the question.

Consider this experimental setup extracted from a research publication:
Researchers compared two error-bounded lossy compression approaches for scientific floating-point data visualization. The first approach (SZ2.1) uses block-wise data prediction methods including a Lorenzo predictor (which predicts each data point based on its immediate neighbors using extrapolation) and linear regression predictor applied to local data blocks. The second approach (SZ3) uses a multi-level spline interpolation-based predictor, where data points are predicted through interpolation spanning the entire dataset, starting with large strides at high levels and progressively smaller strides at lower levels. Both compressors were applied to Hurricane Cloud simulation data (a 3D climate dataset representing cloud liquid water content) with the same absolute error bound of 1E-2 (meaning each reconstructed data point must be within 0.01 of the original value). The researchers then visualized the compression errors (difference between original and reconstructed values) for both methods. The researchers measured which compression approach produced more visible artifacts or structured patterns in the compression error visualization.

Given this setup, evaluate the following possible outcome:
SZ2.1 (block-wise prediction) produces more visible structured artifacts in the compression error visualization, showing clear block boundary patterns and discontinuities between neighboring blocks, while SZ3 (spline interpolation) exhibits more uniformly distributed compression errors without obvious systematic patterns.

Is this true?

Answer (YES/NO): NO